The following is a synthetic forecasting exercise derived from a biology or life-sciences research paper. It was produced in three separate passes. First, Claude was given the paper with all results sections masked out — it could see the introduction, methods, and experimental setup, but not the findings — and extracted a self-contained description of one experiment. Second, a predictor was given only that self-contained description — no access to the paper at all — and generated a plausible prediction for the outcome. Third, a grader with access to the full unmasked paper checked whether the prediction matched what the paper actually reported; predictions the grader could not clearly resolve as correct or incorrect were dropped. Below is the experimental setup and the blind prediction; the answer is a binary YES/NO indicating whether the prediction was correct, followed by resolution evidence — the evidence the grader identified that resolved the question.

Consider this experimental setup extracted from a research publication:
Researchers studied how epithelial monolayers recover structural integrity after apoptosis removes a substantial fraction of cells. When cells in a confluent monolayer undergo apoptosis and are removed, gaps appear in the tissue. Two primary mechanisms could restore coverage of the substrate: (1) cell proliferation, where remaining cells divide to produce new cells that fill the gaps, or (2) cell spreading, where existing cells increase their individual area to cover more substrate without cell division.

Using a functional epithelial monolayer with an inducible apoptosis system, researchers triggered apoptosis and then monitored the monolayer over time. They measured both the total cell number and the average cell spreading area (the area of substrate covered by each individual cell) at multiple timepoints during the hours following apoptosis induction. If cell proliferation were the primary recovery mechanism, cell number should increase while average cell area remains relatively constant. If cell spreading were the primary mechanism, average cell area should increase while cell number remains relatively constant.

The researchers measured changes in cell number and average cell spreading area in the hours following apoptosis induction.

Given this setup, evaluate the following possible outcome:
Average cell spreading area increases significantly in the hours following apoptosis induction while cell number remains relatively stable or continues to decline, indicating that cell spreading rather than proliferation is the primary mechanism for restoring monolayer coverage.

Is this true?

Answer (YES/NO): YES